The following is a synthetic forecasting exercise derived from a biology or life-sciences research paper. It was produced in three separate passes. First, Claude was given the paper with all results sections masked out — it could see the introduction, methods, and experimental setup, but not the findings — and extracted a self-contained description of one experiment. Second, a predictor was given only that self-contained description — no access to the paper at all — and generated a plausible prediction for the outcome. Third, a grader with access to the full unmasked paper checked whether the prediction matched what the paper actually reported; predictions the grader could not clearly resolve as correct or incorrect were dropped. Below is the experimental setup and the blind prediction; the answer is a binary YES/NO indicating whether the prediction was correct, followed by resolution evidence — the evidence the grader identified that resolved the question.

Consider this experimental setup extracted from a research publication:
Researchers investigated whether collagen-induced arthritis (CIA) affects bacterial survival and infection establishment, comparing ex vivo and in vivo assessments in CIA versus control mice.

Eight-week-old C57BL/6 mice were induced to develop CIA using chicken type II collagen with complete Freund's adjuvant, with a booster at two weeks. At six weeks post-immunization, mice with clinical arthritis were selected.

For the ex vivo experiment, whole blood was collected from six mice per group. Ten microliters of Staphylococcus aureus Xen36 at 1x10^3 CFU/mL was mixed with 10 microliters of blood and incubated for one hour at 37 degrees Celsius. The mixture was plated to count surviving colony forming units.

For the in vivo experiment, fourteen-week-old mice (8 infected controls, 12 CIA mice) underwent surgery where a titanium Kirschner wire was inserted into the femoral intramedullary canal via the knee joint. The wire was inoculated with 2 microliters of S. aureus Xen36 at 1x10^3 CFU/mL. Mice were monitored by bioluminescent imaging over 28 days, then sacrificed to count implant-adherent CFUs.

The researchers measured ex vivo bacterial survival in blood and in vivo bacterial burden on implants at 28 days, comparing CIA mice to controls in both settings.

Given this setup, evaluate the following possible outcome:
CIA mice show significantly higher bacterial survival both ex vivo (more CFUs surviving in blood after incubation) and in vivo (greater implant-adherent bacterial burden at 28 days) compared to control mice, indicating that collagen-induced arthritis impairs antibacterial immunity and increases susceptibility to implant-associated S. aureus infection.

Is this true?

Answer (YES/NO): NO